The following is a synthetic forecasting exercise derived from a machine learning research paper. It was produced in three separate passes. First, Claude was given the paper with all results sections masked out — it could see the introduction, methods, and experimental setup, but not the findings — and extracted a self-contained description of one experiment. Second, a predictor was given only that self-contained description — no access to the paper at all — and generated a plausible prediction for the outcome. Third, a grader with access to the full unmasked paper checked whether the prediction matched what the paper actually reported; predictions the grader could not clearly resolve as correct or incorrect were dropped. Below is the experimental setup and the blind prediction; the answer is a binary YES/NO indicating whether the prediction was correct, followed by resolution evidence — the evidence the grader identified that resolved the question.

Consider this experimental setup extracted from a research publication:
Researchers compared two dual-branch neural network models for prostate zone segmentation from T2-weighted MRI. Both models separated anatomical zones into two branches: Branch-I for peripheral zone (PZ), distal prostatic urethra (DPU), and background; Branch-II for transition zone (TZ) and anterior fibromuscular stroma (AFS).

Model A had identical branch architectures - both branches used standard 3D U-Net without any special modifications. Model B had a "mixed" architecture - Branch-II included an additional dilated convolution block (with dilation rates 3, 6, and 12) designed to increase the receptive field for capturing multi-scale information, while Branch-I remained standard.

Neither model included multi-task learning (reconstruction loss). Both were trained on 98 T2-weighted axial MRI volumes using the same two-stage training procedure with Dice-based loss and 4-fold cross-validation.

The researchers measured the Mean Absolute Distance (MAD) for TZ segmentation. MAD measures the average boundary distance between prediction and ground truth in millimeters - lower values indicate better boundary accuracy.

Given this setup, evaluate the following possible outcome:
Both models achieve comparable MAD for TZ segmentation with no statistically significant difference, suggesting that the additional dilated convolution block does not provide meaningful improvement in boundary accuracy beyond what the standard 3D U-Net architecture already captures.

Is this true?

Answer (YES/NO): YES